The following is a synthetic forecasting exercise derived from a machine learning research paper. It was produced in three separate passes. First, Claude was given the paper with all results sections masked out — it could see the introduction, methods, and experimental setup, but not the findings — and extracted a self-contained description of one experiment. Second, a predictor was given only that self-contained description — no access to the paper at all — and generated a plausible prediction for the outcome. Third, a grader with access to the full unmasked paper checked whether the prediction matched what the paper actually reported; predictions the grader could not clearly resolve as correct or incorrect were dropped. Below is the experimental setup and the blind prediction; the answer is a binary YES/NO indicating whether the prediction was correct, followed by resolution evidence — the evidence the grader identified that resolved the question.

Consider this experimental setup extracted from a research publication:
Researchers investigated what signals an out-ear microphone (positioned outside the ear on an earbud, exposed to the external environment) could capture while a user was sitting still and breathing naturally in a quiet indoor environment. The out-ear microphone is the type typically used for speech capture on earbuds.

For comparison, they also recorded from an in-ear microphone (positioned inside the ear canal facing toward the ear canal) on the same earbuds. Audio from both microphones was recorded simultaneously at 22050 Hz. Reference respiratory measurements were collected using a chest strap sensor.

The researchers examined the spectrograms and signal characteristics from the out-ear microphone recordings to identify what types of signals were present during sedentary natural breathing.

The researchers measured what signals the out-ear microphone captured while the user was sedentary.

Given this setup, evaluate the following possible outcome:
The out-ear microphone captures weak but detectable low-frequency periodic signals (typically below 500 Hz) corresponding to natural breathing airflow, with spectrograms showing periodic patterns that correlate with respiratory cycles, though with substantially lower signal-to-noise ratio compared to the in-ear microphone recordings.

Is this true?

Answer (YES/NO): NO